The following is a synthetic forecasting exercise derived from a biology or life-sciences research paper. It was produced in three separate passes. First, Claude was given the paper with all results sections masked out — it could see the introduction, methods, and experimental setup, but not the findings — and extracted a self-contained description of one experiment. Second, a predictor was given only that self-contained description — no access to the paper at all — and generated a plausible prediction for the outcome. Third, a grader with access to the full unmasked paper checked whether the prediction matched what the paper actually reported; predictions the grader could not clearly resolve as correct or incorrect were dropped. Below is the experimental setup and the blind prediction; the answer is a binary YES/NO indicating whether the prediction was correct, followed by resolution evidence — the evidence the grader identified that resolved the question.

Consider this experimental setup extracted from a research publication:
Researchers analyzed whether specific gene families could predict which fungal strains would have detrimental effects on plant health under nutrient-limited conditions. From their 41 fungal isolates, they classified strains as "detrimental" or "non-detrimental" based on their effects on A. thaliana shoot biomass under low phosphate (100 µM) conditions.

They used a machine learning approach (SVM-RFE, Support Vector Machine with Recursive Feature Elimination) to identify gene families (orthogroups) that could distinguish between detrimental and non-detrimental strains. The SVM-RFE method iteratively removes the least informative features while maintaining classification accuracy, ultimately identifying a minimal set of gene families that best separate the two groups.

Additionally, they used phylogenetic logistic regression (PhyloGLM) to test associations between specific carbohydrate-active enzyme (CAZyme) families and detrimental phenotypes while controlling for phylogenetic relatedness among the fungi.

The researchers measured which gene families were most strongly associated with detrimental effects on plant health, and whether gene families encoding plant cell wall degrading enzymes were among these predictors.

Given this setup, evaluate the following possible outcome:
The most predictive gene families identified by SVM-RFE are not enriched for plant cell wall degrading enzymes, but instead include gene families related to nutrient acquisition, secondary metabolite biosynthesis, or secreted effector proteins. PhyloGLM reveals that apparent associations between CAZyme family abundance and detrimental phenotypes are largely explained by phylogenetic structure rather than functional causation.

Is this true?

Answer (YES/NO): NO